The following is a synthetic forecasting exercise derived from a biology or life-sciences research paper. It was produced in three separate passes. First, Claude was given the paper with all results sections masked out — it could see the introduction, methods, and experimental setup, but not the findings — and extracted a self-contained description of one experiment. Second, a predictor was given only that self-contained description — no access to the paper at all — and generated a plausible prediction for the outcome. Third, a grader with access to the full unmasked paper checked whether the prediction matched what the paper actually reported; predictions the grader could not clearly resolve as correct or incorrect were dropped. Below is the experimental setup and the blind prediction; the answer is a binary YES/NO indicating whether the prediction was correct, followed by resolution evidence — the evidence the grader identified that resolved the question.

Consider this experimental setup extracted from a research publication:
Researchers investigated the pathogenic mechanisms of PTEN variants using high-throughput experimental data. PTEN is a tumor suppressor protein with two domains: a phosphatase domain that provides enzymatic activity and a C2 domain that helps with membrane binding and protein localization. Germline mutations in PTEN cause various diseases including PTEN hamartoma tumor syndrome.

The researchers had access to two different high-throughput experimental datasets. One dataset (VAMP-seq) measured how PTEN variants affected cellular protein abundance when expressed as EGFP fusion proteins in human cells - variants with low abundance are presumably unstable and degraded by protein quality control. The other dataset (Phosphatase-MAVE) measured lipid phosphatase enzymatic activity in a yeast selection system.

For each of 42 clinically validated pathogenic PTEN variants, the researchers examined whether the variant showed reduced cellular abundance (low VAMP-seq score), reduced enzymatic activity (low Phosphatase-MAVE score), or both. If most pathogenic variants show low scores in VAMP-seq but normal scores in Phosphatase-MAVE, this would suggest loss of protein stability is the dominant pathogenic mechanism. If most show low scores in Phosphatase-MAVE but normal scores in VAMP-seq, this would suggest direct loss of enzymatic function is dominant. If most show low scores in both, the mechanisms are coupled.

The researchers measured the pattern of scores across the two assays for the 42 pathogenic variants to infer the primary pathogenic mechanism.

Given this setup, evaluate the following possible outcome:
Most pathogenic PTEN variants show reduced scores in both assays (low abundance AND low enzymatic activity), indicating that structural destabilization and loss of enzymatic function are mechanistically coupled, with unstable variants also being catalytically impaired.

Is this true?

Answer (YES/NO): YES